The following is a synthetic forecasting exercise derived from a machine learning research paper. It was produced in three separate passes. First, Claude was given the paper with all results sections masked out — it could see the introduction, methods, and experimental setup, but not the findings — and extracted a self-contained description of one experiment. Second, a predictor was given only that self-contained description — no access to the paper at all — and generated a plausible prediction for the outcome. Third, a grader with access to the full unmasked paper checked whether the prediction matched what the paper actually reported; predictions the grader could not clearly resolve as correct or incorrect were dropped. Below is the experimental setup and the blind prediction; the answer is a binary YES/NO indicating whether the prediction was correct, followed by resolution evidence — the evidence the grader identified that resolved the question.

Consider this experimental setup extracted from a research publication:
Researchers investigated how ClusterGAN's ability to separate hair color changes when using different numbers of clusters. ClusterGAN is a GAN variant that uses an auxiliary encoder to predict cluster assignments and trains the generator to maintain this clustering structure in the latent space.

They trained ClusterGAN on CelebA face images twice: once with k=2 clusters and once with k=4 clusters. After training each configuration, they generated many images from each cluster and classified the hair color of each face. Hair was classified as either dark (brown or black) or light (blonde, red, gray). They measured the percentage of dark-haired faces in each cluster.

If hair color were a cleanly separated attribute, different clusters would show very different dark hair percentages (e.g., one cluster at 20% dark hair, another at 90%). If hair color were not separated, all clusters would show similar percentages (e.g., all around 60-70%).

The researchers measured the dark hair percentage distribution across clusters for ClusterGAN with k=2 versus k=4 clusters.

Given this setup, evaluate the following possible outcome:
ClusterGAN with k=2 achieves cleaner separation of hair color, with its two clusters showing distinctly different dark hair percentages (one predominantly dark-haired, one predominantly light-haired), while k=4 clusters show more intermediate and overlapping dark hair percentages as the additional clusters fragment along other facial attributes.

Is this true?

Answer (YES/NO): NO